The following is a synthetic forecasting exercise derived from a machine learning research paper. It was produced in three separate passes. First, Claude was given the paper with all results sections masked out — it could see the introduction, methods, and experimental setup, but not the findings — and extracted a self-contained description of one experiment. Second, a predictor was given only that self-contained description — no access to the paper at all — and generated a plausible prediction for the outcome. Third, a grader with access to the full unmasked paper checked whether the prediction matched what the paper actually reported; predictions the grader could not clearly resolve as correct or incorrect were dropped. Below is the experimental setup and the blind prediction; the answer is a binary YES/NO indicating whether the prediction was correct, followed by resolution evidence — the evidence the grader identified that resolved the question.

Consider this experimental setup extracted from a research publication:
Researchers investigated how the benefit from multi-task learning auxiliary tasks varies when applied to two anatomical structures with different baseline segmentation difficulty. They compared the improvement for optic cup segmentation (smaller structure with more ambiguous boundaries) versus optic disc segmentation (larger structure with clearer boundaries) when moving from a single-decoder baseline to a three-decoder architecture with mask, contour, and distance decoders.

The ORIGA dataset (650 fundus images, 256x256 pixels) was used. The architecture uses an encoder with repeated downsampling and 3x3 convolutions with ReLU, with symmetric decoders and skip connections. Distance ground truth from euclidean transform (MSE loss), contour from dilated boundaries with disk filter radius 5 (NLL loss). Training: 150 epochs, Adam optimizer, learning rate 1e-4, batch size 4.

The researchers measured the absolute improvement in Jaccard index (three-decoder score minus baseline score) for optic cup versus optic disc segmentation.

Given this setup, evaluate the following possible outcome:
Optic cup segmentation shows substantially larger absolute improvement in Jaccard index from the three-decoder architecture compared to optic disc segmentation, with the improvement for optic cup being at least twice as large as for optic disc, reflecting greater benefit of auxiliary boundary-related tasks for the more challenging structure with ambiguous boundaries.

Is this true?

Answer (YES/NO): NO